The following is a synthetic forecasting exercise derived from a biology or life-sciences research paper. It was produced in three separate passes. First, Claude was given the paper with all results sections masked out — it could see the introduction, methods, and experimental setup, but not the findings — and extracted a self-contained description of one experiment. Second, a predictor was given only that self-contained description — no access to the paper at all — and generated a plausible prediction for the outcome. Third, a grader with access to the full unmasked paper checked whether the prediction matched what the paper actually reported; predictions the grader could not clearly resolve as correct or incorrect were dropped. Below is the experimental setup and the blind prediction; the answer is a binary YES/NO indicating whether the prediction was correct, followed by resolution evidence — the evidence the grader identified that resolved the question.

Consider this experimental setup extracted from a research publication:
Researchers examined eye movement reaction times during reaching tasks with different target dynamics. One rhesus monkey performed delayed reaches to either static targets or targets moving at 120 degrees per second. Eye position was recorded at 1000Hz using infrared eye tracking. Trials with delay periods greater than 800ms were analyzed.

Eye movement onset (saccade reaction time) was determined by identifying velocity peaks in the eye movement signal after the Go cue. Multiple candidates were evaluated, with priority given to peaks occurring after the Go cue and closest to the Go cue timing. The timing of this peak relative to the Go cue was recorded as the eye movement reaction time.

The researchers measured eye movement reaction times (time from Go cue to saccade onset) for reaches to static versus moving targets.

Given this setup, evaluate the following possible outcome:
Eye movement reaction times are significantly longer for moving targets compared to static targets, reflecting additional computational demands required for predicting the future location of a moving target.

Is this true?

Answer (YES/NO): NO